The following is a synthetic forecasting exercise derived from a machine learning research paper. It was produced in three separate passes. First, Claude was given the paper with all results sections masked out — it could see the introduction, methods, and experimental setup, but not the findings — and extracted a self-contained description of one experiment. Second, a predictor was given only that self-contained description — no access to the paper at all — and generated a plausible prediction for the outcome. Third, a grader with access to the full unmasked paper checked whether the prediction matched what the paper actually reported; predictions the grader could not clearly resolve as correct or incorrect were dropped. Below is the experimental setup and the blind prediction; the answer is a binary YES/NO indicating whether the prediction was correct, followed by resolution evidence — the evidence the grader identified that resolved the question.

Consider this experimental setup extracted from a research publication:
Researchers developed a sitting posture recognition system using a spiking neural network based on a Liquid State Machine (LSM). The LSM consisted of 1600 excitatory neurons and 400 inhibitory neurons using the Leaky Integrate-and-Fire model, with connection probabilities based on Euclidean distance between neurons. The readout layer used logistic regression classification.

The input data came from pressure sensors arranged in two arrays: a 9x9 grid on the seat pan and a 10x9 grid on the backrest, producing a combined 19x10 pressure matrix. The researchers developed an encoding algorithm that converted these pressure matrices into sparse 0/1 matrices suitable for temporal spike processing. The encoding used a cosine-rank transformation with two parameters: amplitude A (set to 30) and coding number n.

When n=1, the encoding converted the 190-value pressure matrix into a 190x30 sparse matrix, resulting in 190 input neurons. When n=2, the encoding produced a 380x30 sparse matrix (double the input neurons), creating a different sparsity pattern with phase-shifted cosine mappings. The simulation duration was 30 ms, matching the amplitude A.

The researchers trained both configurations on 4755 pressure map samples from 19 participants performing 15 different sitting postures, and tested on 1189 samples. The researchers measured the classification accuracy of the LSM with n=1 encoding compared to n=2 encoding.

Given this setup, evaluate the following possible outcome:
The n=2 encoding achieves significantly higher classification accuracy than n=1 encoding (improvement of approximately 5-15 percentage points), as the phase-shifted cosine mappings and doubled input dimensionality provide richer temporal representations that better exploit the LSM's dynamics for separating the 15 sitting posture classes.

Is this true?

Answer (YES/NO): NO